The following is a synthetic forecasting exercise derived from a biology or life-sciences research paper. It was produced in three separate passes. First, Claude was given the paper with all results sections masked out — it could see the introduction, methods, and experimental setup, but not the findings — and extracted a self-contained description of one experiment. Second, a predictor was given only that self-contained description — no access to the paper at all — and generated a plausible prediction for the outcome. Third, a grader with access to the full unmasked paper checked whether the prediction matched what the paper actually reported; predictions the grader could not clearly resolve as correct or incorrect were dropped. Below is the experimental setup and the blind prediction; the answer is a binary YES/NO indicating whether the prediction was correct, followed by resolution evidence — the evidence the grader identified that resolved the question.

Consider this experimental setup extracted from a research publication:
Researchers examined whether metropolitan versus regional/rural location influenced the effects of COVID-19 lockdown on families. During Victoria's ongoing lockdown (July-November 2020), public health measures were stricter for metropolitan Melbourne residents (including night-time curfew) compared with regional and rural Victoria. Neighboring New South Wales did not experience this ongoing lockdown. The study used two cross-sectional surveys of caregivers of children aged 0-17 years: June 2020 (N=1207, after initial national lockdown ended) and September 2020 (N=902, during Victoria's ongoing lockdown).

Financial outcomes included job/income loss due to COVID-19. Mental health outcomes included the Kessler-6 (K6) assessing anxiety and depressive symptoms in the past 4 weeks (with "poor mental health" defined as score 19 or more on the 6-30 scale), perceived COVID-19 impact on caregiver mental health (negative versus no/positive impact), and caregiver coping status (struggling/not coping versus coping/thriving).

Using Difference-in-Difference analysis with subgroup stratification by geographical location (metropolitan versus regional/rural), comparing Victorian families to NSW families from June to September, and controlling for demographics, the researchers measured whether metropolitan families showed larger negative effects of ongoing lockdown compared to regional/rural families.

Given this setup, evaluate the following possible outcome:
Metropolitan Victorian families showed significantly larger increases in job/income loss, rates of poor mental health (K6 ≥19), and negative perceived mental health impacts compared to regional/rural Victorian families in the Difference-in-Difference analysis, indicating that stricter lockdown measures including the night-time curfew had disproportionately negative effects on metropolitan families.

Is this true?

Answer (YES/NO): YES